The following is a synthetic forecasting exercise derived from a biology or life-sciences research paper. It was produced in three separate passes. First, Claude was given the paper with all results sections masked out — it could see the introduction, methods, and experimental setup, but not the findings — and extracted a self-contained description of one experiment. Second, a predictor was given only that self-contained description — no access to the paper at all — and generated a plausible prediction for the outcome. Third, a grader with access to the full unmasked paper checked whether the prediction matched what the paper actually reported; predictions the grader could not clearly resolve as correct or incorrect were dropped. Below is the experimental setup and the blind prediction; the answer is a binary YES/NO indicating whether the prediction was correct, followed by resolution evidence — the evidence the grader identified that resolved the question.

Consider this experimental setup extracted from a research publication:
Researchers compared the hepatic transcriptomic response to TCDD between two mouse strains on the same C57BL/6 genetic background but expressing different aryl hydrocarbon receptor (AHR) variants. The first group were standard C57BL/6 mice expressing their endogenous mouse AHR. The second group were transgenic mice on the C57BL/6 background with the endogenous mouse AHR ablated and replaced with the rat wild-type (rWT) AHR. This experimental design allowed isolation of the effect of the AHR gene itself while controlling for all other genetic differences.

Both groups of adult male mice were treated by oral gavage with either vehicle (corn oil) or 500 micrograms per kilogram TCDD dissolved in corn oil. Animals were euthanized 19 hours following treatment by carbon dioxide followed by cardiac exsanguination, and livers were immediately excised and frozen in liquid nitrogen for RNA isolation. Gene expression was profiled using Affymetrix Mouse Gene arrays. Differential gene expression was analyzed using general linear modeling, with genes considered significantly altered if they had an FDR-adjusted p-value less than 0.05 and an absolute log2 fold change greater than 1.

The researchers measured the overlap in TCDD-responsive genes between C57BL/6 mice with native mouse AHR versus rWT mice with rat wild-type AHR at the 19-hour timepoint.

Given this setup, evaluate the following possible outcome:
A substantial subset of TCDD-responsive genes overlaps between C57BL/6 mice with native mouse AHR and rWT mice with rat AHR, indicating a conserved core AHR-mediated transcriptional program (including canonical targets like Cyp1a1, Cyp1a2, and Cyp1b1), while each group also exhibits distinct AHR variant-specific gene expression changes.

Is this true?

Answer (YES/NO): NO